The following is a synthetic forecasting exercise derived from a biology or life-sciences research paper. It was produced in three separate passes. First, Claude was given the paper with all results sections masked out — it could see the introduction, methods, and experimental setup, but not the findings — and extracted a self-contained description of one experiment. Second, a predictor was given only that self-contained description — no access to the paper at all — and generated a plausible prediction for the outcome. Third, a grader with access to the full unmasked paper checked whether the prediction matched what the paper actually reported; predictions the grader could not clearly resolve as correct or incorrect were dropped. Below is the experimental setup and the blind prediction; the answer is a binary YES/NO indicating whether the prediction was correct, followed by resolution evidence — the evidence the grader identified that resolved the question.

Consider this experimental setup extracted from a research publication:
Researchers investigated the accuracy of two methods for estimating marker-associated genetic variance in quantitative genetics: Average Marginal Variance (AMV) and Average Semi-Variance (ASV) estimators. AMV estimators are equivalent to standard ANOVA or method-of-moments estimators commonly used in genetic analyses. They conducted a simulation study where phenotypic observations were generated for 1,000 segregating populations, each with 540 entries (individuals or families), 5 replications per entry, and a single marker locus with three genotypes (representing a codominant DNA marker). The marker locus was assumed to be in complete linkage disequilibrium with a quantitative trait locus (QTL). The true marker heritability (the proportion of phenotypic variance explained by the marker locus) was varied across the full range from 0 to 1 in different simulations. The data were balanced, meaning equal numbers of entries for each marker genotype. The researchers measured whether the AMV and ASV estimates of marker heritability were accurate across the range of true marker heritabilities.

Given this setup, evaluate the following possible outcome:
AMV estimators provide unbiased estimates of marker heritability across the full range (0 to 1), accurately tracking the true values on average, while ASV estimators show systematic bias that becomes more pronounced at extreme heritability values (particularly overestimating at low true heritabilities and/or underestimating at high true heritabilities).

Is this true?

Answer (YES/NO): NO